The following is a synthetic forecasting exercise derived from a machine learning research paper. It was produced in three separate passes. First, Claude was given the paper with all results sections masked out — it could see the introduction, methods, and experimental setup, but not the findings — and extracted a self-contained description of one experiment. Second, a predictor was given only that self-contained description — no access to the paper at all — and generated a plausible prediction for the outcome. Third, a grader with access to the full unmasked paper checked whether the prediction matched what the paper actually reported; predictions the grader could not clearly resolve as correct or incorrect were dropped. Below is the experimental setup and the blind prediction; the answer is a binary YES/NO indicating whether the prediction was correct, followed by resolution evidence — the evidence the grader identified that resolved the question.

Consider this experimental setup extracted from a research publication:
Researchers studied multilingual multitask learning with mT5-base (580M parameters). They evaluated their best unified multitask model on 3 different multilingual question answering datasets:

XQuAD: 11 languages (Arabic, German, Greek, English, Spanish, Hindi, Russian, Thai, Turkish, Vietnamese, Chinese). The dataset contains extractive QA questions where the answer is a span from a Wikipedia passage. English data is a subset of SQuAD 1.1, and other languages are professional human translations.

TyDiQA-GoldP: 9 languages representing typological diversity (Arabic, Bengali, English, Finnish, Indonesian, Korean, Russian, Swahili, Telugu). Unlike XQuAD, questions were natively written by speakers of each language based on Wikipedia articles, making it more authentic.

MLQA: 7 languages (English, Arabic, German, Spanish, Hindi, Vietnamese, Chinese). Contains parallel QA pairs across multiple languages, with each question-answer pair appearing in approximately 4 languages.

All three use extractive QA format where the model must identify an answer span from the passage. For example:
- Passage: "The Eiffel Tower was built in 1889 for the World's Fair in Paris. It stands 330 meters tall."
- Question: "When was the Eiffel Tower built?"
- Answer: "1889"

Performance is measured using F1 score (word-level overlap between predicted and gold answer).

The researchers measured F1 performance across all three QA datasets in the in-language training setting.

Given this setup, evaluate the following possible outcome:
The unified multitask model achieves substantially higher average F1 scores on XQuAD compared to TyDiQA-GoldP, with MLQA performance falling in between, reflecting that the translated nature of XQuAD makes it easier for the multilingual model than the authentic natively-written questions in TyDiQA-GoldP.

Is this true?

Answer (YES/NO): NO